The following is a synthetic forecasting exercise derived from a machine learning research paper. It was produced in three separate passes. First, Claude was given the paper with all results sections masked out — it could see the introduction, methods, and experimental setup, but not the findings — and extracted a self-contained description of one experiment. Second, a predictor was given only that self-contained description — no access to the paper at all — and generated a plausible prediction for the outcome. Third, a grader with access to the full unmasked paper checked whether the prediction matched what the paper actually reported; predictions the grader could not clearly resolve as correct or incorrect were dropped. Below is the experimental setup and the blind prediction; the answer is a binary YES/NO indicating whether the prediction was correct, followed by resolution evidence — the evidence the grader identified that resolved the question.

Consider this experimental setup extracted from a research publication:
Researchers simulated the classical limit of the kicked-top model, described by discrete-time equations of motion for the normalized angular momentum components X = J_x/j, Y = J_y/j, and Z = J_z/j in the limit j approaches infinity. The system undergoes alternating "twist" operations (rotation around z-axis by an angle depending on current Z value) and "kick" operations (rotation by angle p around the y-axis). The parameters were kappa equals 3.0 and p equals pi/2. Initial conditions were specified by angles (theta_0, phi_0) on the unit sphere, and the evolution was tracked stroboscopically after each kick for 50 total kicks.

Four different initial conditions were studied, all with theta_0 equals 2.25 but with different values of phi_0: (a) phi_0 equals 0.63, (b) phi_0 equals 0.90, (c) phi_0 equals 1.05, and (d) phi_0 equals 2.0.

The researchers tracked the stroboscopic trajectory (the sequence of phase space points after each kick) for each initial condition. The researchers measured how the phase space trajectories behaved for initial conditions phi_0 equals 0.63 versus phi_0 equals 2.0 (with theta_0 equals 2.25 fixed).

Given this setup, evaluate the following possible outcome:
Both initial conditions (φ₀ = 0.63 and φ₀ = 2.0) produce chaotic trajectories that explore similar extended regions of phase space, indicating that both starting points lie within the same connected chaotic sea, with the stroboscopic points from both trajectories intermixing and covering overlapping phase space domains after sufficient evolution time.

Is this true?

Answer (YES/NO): NO